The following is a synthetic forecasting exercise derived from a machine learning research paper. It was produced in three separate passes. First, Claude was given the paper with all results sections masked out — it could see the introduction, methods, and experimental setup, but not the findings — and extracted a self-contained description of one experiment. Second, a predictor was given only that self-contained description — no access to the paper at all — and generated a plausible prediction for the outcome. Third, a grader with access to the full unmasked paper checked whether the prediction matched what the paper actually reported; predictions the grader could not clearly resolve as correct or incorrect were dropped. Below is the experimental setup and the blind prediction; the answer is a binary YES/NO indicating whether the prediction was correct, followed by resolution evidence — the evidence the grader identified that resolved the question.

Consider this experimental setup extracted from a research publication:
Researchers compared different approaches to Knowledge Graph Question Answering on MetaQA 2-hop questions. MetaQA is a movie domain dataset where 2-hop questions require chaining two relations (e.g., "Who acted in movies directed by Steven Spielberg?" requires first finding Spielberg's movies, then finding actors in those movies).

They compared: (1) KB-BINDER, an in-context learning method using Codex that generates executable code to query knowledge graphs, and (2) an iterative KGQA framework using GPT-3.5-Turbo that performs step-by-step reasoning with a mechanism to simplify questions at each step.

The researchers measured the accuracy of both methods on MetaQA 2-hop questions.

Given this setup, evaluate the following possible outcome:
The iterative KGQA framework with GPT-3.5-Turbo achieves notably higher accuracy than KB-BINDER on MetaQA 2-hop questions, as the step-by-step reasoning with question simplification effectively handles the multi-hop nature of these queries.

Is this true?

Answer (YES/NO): NO